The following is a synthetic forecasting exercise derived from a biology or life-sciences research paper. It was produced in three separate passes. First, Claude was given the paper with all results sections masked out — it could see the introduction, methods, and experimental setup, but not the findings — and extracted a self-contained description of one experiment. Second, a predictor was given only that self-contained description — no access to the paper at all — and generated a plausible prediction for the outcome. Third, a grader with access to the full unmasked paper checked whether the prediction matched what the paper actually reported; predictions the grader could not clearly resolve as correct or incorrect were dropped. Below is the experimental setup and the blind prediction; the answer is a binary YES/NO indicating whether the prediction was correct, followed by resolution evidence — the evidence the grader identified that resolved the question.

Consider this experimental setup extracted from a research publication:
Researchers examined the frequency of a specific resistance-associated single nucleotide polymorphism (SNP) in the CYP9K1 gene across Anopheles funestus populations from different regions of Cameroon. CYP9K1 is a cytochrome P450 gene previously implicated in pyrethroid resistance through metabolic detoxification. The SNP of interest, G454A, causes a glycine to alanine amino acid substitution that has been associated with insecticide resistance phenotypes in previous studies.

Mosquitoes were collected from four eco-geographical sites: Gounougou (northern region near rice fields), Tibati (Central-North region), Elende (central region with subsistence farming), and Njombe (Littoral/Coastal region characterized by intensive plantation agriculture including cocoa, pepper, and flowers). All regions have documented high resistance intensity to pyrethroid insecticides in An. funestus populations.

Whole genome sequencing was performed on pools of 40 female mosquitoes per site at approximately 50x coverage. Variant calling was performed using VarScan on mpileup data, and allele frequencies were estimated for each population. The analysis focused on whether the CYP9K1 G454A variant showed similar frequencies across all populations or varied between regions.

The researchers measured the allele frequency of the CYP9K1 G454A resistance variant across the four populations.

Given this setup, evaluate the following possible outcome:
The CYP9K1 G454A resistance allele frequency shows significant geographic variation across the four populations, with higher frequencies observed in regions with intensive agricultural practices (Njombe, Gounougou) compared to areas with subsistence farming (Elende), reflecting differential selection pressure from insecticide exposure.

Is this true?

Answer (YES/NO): NO